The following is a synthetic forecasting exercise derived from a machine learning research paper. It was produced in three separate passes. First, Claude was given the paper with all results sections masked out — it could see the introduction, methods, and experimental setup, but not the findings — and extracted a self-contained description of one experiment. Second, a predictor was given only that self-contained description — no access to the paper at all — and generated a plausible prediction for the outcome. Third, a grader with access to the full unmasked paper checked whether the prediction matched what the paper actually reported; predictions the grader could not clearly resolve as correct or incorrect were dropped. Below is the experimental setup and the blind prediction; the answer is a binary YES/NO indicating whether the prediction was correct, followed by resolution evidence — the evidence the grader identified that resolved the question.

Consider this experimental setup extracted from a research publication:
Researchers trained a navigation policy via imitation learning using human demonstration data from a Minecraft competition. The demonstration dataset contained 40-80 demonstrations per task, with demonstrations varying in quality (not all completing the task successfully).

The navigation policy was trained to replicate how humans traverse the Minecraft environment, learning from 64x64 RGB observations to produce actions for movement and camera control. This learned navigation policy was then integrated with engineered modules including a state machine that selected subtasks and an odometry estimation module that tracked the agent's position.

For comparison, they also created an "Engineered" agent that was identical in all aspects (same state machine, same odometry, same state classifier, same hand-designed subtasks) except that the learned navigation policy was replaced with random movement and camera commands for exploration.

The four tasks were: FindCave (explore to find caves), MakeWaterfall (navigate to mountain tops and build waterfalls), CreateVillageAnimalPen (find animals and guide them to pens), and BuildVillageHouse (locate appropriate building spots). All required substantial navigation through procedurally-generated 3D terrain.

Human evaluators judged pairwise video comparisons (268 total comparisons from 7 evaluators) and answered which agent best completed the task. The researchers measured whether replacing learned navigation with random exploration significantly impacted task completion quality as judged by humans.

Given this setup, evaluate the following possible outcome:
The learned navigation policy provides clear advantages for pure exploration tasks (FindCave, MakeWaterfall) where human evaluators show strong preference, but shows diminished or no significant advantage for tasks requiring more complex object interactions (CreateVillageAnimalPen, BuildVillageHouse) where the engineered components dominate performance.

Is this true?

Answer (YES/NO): NO